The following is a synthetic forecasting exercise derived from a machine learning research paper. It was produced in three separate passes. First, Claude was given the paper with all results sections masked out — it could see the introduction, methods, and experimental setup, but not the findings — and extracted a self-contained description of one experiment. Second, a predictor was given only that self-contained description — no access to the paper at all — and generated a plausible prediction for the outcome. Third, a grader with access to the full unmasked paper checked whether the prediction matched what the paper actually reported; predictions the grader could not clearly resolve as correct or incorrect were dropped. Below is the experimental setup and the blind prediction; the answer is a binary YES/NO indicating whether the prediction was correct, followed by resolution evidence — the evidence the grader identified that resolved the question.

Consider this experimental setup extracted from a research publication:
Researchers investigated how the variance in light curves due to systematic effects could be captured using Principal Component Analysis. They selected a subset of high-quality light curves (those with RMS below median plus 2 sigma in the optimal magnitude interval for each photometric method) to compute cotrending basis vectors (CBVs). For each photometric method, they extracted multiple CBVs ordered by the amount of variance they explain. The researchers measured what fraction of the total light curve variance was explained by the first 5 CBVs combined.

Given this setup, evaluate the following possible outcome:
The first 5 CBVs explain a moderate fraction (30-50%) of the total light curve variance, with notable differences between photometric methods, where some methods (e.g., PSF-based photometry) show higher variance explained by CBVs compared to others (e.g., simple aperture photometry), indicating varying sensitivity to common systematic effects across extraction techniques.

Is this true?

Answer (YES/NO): NO